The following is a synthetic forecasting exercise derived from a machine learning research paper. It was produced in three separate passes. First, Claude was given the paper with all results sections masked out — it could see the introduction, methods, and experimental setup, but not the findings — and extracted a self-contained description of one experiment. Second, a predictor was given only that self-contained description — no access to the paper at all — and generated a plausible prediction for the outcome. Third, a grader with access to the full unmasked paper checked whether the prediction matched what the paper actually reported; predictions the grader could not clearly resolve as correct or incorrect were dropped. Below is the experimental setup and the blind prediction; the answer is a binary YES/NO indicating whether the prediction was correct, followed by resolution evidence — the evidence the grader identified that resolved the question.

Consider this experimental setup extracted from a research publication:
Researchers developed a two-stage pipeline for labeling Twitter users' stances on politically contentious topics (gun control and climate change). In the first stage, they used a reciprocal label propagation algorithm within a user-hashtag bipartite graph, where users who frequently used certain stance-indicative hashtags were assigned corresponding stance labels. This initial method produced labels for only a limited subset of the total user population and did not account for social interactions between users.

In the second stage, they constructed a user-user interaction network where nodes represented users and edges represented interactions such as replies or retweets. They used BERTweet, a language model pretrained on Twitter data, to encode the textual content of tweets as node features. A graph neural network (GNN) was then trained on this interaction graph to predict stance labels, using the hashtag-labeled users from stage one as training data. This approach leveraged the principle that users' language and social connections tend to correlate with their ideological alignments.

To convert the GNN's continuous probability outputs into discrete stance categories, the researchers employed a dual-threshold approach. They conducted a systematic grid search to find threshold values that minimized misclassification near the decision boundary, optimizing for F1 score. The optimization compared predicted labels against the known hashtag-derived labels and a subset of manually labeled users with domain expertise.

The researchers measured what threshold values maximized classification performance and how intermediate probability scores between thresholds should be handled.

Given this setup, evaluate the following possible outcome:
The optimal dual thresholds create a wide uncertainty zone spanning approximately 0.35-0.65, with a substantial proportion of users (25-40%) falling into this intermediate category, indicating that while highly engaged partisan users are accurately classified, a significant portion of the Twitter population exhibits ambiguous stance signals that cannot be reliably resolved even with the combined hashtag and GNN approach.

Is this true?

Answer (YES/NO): NO